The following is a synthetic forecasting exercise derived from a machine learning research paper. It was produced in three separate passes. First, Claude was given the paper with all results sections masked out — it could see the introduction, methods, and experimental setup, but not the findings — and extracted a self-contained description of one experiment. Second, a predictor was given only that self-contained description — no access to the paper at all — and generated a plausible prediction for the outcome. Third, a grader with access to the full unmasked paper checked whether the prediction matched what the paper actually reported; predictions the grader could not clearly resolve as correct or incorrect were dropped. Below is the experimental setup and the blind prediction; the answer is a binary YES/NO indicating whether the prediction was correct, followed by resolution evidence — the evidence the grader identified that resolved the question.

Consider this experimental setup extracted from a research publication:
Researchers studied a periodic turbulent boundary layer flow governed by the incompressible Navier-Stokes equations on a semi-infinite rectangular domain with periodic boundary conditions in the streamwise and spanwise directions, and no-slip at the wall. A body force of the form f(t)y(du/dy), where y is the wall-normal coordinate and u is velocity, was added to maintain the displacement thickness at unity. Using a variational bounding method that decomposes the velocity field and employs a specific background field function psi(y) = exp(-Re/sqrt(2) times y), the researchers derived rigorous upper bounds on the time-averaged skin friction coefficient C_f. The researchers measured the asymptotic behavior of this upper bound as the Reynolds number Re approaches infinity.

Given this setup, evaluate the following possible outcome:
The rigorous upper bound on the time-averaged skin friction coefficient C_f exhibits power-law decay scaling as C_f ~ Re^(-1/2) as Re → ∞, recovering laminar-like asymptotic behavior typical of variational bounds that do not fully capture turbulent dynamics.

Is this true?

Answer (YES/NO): NO